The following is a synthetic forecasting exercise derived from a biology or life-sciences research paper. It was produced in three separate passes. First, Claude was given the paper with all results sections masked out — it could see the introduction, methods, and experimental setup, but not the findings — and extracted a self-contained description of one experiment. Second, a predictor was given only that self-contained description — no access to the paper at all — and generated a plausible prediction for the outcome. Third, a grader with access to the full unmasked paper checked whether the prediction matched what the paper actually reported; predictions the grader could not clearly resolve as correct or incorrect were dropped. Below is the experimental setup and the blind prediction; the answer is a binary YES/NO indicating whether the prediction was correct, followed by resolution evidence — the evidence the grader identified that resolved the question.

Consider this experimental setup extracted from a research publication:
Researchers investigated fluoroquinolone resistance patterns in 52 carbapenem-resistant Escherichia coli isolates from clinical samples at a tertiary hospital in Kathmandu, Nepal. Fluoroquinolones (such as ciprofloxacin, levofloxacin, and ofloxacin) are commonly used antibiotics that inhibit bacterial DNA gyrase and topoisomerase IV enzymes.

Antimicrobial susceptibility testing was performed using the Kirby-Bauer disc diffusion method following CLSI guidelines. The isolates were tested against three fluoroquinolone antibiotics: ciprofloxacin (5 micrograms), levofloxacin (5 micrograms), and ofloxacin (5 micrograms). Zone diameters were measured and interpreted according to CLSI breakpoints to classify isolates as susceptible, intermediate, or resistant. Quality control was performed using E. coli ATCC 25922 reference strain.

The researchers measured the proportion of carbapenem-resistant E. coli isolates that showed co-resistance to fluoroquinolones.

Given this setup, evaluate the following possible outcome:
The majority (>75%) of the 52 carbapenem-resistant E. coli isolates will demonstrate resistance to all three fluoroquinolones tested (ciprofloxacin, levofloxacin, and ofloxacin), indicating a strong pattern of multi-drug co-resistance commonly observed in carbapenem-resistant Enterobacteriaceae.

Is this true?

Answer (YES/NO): YES